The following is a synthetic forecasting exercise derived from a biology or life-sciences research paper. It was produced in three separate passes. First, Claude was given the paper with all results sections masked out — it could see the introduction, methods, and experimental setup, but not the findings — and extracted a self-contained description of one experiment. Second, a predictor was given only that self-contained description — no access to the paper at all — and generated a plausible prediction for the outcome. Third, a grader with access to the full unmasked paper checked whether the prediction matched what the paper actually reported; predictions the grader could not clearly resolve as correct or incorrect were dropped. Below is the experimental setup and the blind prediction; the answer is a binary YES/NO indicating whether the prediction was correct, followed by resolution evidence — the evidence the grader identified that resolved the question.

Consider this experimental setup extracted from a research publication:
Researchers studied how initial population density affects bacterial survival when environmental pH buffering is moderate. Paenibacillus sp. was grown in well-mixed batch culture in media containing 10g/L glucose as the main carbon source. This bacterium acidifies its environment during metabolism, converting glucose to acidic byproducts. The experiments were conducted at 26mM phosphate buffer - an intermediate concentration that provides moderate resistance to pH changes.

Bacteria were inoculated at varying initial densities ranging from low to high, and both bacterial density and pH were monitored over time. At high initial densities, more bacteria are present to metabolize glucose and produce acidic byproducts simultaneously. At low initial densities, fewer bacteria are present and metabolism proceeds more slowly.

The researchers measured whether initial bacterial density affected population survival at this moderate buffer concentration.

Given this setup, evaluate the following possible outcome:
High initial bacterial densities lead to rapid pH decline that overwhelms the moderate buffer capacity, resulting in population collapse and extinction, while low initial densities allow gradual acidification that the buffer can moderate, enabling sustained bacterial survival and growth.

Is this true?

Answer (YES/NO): YES